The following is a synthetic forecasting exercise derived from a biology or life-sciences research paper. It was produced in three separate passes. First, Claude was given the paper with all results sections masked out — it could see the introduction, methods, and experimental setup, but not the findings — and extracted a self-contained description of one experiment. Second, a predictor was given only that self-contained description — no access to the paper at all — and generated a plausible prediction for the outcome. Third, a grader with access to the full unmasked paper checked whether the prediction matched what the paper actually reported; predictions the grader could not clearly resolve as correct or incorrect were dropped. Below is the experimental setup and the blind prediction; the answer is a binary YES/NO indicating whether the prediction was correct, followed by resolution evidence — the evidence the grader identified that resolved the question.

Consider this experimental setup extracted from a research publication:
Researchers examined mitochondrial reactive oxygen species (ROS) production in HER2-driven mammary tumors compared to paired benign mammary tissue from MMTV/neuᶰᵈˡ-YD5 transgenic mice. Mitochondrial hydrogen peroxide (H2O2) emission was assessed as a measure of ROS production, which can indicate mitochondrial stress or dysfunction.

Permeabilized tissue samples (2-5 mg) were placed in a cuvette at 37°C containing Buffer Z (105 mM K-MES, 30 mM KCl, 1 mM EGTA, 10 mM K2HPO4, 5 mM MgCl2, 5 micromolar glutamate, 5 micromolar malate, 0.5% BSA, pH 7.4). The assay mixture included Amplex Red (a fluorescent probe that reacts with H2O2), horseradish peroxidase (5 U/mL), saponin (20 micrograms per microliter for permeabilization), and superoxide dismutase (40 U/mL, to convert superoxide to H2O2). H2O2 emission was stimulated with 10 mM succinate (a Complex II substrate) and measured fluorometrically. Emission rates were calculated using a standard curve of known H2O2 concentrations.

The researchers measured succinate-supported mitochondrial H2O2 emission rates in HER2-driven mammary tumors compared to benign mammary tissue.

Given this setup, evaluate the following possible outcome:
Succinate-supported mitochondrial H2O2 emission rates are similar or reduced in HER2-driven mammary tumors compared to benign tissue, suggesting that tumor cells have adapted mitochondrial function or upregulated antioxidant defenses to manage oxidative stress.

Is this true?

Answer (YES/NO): NO